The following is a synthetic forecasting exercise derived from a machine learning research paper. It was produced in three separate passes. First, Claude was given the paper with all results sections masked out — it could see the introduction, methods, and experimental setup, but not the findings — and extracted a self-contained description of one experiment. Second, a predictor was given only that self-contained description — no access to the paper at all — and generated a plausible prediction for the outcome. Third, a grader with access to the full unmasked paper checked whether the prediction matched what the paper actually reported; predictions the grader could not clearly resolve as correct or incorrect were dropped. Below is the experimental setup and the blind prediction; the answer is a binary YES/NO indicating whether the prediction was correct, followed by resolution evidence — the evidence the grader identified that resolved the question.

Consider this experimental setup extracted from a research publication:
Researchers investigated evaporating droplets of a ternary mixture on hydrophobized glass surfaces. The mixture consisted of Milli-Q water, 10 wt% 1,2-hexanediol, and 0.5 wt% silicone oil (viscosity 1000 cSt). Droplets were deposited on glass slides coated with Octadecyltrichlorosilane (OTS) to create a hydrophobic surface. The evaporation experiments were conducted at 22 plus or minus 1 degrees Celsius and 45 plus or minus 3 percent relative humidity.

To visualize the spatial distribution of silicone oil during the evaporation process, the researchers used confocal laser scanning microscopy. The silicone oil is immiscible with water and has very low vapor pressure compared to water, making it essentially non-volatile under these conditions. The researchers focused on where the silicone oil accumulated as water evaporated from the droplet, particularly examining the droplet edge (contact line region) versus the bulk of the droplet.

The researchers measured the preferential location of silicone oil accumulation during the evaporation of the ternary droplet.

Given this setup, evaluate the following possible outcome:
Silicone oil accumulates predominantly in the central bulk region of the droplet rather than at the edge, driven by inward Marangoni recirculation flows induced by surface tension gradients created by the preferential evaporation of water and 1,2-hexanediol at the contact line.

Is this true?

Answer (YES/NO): NO